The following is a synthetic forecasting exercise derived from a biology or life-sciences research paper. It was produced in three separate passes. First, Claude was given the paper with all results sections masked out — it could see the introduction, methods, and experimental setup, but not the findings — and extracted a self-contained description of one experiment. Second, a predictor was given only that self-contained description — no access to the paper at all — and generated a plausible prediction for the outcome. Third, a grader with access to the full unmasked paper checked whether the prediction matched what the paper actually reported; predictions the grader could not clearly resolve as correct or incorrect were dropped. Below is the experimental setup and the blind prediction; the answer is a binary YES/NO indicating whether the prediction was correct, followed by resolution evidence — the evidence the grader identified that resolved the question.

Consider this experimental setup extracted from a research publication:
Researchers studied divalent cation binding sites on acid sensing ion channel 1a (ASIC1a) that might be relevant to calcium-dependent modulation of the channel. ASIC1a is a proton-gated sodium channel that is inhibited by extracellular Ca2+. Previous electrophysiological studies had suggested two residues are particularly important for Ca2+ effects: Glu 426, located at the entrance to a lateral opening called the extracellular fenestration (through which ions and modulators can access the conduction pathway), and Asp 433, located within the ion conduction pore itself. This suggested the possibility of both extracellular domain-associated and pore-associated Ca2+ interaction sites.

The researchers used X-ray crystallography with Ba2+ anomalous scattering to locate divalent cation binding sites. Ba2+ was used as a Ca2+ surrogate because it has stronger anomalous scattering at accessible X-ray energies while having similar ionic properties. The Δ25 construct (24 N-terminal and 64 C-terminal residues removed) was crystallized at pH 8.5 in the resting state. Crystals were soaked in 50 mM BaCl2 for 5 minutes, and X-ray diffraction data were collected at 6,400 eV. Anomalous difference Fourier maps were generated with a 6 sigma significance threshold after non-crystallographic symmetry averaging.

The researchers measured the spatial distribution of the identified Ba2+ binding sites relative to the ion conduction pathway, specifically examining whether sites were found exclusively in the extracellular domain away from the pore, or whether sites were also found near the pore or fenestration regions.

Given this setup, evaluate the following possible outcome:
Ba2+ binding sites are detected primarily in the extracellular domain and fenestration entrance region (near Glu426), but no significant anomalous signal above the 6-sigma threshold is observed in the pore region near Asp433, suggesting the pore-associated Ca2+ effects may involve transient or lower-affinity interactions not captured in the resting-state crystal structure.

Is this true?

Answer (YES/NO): NO